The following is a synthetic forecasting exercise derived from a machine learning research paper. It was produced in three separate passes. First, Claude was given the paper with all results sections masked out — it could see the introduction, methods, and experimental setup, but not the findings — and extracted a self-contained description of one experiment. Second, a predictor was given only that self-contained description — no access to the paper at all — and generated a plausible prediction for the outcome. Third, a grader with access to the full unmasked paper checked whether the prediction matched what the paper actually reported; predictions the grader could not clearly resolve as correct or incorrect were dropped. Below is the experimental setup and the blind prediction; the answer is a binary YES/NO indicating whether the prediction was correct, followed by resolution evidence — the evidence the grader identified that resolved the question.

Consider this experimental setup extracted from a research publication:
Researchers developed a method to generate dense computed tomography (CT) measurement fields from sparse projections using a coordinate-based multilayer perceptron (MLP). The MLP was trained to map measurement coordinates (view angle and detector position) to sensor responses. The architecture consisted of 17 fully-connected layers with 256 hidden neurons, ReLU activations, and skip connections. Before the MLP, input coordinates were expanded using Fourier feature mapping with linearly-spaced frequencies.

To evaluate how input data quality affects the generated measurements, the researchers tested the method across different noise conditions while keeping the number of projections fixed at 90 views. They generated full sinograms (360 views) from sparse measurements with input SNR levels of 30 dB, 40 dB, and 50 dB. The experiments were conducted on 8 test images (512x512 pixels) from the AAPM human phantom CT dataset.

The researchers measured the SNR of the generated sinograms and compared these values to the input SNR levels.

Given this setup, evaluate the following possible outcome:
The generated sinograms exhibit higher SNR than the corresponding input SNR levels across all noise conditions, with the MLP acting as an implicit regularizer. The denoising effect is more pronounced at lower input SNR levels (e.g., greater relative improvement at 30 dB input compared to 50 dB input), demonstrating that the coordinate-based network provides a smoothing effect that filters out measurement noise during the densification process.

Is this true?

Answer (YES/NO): YES